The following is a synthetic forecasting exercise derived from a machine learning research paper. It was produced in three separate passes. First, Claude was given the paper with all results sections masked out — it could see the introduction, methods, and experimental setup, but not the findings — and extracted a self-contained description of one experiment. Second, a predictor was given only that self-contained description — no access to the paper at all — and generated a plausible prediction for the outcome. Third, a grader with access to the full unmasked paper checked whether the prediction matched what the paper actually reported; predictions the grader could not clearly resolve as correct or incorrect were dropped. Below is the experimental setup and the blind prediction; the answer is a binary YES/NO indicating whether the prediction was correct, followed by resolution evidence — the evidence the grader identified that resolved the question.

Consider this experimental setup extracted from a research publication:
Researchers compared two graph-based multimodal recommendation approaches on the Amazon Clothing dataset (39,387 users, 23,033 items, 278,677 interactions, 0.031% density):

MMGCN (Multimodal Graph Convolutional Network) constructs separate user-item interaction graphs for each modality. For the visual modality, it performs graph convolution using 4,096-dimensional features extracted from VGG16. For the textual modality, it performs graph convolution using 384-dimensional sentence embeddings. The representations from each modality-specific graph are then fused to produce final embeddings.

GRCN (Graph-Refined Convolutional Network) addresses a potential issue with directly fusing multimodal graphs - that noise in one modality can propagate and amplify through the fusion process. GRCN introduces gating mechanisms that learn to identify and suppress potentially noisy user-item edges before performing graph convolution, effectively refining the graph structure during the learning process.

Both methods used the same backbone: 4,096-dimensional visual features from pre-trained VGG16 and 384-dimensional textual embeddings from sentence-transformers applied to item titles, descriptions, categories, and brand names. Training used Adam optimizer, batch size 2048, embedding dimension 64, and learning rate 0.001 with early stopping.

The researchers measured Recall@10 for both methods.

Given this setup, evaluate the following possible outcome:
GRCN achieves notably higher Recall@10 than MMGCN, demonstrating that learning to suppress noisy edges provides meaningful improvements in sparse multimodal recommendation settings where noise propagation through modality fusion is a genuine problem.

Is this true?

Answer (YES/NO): YES